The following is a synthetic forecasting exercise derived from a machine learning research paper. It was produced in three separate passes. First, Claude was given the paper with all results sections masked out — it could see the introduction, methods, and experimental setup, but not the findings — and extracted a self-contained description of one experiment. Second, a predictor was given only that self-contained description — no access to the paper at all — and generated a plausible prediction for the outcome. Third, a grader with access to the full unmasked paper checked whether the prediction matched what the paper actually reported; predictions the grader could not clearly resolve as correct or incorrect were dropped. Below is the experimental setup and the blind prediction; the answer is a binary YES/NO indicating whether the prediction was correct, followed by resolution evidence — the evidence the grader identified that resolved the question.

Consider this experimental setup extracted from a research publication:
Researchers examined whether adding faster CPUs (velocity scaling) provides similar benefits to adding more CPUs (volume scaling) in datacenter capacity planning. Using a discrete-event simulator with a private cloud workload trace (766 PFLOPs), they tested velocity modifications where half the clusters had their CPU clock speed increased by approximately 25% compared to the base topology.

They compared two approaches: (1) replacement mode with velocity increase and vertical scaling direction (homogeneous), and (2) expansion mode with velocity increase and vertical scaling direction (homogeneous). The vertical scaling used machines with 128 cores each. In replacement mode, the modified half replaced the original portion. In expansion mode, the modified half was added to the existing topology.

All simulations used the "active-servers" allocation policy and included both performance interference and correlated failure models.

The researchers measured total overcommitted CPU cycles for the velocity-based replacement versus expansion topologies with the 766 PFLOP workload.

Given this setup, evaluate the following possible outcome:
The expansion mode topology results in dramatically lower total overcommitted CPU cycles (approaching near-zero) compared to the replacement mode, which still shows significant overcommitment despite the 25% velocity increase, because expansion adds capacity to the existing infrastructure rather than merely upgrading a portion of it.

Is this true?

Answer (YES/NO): NO